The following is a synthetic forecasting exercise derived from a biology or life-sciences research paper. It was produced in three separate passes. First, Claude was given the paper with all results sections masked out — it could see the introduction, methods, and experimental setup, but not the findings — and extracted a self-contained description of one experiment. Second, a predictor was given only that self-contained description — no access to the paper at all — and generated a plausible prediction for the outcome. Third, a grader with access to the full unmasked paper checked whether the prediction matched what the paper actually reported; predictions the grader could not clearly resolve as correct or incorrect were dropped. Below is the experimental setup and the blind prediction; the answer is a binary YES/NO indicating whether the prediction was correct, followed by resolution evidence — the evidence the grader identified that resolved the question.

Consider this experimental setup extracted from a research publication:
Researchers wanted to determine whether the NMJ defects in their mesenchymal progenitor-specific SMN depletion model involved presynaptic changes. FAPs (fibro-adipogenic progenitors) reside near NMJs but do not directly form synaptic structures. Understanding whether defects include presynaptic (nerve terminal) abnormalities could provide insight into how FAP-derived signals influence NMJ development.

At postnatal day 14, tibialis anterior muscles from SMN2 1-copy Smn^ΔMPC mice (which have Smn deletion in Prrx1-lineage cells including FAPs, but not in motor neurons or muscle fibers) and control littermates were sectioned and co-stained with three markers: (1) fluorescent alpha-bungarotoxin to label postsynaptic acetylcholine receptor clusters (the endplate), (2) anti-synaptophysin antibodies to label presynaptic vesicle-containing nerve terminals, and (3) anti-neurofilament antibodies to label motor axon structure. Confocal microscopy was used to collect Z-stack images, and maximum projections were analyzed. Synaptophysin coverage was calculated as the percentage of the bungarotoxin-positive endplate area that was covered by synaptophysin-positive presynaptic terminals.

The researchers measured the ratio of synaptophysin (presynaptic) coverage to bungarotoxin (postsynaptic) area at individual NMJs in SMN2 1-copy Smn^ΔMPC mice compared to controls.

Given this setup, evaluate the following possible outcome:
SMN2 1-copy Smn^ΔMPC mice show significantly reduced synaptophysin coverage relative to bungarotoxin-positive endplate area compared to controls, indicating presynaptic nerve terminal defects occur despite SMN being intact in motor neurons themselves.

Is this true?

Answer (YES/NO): NO